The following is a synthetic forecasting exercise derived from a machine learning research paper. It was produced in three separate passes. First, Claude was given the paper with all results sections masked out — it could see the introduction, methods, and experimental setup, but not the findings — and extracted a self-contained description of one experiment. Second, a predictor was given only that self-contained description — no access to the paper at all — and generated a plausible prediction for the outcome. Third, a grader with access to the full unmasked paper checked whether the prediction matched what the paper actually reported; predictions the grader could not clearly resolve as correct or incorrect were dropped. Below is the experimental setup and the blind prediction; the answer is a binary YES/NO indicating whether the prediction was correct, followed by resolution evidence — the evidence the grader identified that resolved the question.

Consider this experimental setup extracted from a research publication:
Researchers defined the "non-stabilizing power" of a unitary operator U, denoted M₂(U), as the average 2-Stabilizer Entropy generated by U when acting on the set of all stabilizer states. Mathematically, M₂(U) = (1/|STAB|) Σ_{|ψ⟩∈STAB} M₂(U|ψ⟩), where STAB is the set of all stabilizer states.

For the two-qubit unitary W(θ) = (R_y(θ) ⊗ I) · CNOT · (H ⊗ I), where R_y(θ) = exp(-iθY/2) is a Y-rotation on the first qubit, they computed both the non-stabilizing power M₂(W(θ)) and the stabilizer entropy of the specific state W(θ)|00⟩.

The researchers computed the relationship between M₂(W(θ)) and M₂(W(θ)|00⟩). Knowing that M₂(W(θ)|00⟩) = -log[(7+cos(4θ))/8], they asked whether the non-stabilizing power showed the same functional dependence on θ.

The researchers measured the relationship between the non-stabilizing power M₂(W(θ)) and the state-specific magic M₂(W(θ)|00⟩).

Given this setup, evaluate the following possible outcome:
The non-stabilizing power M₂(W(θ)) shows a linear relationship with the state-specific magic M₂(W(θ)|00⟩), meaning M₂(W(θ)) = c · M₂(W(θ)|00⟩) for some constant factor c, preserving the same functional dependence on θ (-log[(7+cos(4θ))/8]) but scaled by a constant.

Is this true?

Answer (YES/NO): YES